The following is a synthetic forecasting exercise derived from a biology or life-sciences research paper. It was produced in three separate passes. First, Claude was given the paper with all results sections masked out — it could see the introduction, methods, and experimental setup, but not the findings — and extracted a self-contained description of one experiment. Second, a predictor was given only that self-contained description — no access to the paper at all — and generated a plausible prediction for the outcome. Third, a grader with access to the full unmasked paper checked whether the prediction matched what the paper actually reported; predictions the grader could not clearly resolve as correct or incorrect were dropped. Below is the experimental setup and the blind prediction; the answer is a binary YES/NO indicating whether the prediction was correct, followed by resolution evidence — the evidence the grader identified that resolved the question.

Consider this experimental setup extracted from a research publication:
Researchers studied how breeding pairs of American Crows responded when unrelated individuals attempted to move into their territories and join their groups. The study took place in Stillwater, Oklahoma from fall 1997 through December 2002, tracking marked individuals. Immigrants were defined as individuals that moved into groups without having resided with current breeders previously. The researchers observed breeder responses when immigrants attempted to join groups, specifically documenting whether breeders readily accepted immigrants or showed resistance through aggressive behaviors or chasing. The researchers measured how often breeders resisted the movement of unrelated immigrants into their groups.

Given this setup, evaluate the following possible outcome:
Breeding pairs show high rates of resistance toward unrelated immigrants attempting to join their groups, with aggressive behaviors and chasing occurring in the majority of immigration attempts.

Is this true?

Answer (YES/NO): NO